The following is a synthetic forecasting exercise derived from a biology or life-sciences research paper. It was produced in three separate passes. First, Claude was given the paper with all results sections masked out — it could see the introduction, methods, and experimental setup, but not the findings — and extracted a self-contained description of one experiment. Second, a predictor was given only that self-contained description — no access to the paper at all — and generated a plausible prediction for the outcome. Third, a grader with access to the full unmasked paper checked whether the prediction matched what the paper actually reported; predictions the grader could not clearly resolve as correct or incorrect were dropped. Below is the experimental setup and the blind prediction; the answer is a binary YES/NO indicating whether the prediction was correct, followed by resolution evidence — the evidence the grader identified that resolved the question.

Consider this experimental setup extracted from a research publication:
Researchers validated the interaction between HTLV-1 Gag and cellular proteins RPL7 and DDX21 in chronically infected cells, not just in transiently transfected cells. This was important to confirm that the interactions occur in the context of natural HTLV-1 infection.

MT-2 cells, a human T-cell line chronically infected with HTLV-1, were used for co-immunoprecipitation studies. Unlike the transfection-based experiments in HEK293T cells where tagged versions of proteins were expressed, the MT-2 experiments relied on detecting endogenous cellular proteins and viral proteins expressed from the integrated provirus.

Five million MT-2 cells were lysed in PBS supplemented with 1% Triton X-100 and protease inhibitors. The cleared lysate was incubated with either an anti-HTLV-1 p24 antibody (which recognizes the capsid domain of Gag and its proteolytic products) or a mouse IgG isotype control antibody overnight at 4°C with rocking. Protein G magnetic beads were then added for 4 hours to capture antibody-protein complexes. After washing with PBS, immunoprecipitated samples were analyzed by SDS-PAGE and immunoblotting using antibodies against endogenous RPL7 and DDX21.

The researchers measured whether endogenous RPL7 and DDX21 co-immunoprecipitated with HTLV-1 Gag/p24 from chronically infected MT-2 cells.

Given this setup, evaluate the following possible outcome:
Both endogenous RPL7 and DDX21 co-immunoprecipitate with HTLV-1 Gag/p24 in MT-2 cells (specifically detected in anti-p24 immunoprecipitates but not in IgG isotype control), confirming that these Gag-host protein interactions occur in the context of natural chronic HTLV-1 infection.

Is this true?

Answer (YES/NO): YES